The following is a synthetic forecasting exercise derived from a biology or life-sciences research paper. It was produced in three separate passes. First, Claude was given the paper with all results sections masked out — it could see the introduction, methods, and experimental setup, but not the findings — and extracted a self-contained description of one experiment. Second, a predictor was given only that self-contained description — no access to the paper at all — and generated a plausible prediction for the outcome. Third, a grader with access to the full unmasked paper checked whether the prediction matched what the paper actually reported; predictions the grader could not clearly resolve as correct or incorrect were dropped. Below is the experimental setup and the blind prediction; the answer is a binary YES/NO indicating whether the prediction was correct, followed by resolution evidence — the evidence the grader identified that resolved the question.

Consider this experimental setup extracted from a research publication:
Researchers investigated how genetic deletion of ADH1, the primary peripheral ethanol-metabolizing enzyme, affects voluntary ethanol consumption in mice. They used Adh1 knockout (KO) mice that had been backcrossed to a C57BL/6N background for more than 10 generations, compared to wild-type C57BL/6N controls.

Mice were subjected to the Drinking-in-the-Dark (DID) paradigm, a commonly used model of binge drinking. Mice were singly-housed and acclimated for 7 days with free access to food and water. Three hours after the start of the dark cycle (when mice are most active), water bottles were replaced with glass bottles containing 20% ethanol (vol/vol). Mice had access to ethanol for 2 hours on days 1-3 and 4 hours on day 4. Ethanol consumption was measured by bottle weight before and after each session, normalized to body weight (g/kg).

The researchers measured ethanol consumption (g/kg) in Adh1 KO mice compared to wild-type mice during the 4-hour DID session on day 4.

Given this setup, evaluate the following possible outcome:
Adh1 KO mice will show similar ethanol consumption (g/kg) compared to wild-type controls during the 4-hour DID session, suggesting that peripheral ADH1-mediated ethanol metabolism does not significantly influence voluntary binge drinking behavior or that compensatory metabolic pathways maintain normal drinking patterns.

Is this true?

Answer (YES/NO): NO